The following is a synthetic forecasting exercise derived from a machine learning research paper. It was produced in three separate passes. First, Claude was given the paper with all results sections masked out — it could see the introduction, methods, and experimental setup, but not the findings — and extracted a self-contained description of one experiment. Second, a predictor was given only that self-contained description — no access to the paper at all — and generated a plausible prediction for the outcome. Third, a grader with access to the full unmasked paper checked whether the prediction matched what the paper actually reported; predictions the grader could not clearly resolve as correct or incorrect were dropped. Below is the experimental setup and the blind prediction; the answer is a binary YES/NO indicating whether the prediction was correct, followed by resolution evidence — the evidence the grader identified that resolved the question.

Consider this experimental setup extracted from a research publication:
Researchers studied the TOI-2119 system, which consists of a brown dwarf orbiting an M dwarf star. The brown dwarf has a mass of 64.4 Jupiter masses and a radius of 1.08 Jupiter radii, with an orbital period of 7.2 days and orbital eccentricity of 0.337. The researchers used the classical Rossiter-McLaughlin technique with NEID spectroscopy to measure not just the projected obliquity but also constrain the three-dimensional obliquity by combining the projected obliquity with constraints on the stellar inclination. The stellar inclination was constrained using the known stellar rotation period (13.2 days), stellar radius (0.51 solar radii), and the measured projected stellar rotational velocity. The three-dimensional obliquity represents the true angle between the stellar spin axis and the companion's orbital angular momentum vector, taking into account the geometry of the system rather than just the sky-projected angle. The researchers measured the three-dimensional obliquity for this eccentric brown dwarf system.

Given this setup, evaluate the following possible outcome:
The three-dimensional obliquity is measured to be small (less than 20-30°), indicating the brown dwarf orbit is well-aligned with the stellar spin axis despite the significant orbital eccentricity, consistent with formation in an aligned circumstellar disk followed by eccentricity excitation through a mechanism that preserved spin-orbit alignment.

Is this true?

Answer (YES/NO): YES